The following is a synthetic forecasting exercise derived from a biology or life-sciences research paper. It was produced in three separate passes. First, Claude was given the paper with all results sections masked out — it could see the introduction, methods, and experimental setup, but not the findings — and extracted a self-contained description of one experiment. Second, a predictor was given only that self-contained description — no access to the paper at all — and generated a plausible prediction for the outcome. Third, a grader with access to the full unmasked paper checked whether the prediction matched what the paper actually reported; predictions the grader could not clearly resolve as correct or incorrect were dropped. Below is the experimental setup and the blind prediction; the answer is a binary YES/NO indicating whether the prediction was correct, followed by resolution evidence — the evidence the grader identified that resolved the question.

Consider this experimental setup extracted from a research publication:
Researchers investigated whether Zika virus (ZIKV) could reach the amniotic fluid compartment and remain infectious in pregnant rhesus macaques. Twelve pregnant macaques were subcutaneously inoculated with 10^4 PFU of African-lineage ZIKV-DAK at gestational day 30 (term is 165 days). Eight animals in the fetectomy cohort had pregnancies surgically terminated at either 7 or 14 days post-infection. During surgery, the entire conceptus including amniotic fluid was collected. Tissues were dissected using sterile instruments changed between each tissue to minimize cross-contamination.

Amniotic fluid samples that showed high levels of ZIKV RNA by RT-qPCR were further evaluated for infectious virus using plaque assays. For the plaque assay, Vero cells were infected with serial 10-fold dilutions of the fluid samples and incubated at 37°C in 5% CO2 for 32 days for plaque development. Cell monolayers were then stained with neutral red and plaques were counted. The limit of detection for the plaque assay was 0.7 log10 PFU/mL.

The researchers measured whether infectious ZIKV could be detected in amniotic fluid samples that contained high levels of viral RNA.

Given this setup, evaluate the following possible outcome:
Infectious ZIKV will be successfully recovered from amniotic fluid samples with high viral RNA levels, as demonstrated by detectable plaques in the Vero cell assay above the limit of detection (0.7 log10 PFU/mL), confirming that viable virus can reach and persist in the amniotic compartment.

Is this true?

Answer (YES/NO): YES